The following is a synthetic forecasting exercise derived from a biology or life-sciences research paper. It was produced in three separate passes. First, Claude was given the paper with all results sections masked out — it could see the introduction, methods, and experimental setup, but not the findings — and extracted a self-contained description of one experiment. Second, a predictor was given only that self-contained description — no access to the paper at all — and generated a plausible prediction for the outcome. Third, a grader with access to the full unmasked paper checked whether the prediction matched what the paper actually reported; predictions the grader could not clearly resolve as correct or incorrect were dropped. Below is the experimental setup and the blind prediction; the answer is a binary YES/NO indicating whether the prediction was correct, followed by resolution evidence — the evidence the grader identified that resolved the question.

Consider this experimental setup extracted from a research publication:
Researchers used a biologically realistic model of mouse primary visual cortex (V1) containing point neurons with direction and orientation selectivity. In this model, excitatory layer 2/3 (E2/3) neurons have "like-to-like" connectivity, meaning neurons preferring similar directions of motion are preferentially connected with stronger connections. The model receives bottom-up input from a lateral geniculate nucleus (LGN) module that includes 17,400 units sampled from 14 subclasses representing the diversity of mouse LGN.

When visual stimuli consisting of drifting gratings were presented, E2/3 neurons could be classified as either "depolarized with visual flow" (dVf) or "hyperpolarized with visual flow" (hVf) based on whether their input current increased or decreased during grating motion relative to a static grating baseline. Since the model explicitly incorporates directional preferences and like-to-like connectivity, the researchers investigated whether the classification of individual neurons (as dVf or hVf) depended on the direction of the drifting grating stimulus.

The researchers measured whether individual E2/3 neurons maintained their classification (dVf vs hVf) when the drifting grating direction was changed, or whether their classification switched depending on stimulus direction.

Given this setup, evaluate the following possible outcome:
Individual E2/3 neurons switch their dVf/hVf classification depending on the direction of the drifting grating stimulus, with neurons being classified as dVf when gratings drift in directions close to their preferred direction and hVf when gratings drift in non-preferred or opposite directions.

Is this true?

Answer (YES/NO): NO